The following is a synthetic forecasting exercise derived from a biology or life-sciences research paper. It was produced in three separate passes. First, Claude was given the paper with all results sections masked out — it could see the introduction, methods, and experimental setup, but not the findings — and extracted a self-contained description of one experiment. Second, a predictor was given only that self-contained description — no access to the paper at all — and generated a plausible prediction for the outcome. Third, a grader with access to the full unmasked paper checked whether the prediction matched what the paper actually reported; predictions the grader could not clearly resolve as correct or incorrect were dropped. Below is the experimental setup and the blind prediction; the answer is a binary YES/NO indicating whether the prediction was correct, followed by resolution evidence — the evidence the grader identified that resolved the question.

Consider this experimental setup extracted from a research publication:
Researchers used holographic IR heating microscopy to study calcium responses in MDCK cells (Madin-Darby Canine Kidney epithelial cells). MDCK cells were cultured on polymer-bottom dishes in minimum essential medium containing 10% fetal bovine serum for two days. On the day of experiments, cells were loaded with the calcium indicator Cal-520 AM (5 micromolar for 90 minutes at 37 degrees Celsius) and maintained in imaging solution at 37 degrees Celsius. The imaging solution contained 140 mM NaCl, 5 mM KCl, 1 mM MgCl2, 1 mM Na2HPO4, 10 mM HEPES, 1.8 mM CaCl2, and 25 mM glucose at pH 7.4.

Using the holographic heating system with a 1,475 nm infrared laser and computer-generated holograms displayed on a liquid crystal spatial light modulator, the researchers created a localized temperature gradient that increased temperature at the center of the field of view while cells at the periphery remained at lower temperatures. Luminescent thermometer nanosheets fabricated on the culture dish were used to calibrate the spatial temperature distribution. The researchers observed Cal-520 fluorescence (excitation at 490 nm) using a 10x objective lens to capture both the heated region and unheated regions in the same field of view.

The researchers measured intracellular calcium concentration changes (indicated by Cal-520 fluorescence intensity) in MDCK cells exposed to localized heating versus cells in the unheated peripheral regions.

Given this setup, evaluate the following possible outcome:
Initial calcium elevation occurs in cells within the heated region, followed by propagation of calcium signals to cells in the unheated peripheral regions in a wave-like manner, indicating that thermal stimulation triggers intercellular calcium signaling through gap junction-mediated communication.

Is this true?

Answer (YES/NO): NO